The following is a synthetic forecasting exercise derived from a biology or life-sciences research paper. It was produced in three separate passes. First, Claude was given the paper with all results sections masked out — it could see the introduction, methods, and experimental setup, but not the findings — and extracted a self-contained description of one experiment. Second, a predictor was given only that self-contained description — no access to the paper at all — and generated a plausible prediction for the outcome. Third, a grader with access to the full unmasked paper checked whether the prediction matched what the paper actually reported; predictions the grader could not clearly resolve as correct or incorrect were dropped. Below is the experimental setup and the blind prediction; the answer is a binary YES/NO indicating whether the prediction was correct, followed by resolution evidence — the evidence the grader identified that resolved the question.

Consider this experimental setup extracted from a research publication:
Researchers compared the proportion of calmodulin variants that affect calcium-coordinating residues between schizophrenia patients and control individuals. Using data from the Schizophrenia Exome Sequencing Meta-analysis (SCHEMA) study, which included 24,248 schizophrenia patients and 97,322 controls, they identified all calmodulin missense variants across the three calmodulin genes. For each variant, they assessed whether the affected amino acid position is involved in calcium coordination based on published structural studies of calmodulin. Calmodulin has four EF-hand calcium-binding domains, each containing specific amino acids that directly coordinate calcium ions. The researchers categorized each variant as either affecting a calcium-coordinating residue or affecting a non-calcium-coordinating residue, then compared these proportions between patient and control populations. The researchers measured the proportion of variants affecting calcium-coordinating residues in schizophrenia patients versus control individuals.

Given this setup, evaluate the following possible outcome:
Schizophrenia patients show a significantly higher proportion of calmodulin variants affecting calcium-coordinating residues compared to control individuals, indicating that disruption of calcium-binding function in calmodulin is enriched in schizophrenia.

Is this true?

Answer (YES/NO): YES